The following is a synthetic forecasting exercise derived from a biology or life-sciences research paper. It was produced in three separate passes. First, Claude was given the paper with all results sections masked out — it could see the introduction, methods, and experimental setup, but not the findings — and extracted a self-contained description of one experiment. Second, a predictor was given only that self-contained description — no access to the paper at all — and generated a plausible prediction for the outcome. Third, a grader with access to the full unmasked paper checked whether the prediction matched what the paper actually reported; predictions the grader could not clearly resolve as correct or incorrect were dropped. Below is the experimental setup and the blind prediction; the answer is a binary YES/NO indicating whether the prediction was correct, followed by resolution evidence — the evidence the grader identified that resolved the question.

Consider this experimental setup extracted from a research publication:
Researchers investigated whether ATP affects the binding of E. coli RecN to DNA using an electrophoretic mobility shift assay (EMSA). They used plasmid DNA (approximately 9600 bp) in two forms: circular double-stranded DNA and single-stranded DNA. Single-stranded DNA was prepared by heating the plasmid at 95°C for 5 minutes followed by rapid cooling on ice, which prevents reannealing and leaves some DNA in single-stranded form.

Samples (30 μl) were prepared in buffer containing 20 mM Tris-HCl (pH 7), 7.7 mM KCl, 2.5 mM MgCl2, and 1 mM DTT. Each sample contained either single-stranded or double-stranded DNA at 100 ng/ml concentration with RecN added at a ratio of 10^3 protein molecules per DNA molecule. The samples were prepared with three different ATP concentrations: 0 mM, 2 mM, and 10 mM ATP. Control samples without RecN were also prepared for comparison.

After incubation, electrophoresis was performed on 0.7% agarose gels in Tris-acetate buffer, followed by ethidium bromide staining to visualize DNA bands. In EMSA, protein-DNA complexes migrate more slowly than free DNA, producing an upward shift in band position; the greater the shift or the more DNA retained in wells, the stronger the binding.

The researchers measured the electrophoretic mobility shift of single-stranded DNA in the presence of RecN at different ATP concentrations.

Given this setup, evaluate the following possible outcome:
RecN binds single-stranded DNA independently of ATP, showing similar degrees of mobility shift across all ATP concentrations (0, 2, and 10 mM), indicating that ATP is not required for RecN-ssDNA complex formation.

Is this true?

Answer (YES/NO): NO